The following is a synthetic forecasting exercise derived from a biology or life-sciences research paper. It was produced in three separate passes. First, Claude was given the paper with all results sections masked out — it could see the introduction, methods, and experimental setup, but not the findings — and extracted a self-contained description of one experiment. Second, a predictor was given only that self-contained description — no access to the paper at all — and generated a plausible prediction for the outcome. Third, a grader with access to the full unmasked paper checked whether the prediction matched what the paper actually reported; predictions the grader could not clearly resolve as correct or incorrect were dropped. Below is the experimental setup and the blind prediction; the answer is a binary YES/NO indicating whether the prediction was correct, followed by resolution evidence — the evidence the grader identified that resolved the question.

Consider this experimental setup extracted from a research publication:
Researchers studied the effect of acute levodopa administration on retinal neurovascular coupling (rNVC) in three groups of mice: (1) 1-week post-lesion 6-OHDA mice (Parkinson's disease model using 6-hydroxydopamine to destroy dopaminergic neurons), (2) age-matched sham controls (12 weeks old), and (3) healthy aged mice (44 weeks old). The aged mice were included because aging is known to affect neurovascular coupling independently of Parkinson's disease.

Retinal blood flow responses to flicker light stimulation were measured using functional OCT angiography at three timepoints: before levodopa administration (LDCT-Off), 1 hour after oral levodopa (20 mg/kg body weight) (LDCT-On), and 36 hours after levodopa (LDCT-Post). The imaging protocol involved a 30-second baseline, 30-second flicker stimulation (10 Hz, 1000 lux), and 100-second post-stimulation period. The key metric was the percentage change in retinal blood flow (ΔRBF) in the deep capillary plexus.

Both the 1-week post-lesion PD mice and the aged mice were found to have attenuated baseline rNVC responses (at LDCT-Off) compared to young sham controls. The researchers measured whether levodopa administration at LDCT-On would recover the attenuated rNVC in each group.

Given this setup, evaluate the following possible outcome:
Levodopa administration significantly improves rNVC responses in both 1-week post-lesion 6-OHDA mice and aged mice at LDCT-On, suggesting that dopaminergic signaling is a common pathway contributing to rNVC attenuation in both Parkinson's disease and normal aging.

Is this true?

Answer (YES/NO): NO